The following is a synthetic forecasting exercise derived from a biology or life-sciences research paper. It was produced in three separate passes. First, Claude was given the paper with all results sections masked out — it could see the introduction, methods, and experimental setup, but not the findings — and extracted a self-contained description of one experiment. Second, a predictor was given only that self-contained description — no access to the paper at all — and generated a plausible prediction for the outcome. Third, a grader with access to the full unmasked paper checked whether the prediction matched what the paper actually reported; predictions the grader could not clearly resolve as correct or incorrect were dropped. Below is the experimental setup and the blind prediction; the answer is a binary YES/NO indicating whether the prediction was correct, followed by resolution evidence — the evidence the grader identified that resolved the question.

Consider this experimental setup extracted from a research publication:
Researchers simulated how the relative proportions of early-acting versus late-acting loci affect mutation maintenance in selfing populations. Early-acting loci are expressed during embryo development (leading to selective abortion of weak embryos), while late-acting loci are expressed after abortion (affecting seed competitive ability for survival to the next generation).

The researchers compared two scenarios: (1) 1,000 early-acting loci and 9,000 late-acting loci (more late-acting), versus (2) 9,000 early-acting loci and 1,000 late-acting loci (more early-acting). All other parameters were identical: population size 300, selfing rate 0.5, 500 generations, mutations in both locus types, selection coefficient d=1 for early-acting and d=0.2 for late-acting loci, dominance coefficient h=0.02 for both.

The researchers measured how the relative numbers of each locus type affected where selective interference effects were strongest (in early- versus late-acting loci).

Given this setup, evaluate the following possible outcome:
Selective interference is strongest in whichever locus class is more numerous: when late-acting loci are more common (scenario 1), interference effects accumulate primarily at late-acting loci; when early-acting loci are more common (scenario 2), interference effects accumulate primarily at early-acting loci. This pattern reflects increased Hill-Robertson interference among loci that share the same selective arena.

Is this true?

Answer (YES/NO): YES